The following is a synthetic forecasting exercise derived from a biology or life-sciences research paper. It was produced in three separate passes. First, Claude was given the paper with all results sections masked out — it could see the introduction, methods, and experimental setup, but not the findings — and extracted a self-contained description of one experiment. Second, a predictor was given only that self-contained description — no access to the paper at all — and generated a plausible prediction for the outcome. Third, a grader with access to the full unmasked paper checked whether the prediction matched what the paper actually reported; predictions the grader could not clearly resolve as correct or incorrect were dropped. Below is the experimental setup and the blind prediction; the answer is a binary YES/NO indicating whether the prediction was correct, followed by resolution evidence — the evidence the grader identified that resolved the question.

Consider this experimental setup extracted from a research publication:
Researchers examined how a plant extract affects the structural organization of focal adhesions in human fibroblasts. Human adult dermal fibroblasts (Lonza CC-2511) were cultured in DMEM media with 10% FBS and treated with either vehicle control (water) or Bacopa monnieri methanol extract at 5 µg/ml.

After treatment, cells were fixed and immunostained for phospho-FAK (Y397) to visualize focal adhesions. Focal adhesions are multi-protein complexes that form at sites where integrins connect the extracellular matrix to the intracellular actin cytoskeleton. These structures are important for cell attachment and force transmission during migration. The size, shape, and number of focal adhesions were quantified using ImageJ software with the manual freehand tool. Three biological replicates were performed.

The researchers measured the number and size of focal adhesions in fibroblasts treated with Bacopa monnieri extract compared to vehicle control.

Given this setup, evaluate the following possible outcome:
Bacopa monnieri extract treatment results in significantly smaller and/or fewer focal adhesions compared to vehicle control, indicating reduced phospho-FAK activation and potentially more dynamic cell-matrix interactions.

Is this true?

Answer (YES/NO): NO